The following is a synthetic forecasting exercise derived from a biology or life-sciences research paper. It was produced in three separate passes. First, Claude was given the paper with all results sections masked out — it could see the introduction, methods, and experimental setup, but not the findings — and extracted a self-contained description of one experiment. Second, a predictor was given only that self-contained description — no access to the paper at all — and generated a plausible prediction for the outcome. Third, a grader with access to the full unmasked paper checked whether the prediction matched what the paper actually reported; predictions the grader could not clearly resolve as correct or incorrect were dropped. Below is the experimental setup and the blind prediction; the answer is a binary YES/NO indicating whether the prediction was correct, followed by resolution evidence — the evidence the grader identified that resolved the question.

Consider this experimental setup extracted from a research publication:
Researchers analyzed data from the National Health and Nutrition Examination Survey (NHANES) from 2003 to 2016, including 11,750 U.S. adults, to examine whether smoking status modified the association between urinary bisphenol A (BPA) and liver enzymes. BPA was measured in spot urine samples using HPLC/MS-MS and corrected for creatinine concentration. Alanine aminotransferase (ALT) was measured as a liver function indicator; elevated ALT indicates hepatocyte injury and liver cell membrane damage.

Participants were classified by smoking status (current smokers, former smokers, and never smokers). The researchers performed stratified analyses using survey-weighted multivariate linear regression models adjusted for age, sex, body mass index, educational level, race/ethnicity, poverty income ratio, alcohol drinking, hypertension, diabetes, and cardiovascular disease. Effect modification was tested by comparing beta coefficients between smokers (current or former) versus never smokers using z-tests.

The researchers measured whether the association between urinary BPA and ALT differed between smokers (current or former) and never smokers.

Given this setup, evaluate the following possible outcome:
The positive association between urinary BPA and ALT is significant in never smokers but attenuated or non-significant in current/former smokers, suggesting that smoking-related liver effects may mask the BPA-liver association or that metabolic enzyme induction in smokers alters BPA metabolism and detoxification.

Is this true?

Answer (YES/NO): NO